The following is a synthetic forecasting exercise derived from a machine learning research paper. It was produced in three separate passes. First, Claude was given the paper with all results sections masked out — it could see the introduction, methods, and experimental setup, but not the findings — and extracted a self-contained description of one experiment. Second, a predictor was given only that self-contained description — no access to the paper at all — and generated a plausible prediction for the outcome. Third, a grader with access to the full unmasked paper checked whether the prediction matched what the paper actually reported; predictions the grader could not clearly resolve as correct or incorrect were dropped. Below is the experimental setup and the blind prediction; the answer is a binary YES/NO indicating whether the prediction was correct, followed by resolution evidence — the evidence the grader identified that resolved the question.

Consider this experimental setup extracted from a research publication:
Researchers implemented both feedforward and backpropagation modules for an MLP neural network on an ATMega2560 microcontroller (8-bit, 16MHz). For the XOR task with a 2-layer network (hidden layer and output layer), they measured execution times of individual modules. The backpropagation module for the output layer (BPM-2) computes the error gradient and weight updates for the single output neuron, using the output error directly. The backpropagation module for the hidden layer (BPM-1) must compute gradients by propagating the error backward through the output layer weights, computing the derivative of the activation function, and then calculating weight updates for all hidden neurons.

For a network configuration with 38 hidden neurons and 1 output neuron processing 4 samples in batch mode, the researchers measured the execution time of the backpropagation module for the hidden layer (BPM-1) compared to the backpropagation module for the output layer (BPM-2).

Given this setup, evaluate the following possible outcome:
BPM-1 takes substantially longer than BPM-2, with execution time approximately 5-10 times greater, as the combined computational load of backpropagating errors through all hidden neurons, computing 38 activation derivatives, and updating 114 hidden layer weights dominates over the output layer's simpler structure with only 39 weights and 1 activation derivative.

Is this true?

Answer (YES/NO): NO